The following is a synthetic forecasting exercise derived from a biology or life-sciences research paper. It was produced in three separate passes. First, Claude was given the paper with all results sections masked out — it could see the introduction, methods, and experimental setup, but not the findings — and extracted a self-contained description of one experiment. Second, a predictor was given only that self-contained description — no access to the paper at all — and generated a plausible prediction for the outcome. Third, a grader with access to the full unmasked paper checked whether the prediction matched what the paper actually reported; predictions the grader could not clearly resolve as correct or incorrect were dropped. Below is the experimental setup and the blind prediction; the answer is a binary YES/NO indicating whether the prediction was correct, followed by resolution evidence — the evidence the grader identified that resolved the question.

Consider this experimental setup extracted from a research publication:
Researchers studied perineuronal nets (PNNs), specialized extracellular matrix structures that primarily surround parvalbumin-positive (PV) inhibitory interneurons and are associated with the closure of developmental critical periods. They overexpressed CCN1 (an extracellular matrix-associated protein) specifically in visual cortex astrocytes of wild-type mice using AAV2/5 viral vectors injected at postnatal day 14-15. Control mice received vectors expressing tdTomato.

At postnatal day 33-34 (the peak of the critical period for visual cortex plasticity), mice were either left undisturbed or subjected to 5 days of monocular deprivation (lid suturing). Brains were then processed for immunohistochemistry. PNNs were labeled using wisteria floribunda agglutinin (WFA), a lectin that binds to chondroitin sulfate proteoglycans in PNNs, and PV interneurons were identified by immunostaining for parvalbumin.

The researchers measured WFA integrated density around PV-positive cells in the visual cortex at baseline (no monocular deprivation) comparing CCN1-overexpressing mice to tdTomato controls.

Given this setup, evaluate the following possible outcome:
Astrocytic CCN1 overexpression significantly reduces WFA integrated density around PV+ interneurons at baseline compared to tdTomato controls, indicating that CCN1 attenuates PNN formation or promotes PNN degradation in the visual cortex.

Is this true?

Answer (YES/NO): NO